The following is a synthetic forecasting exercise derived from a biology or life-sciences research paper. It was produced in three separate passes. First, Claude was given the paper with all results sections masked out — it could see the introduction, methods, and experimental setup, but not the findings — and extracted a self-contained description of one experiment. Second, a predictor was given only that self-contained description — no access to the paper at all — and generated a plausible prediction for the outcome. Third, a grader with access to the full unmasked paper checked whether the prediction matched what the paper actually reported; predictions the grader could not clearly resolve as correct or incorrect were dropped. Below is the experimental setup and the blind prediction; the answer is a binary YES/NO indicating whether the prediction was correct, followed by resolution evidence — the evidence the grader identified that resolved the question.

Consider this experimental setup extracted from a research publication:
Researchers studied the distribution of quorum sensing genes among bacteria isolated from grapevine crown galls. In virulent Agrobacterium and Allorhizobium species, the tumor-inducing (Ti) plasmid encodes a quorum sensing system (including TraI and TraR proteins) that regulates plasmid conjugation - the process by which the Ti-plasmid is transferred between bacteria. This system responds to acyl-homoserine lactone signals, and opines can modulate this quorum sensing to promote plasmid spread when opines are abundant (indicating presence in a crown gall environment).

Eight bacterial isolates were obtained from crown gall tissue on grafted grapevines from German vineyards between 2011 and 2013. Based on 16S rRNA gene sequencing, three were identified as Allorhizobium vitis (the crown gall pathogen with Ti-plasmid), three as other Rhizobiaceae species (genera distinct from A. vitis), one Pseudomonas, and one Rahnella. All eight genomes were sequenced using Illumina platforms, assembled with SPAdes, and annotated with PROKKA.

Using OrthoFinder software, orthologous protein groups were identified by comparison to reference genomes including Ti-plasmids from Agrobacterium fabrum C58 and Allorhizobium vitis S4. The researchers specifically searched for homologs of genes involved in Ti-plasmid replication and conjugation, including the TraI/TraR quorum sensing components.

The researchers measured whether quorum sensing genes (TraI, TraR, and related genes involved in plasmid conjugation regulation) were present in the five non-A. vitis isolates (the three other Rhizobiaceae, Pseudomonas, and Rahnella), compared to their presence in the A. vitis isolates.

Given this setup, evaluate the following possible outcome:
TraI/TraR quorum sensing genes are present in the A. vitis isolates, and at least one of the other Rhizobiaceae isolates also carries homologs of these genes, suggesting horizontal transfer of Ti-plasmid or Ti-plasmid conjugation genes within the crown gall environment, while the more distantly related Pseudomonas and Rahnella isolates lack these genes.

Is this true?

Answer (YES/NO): YES